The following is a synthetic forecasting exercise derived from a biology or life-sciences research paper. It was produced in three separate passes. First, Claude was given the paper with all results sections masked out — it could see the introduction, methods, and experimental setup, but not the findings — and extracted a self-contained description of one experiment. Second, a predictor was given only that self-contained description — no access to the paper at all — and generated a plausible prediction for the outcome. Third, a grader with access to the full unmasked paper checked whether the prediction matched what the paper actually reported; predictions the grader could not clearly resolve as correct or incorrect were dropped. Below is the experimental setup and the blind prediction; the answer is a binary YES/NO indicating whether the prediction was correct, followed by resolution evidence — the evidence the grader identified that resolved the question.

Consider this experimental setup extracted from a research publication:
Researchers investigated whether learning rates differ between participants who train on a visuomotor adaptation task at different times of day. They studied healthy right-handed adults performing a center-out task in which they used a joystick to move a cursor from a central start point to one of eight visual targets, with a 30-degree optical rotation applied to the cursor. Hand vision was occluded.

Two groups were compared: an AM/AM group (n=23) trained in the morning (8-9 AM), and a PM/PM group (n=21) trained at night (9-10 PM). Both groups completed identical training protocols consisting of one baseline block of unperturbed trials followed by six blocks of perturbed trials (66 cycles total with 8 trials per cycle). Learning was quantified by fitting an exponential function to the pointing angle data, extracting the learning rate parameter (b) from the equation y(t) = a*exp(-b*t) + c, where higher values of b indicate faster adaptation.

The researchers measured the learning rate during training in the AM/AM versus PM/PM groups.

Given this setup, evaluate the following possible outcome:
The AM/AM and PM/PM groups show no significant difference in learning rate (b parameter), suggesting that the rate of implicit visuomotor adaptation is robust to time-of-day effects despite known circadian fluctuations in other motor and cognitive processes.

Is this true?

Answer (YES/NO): YES